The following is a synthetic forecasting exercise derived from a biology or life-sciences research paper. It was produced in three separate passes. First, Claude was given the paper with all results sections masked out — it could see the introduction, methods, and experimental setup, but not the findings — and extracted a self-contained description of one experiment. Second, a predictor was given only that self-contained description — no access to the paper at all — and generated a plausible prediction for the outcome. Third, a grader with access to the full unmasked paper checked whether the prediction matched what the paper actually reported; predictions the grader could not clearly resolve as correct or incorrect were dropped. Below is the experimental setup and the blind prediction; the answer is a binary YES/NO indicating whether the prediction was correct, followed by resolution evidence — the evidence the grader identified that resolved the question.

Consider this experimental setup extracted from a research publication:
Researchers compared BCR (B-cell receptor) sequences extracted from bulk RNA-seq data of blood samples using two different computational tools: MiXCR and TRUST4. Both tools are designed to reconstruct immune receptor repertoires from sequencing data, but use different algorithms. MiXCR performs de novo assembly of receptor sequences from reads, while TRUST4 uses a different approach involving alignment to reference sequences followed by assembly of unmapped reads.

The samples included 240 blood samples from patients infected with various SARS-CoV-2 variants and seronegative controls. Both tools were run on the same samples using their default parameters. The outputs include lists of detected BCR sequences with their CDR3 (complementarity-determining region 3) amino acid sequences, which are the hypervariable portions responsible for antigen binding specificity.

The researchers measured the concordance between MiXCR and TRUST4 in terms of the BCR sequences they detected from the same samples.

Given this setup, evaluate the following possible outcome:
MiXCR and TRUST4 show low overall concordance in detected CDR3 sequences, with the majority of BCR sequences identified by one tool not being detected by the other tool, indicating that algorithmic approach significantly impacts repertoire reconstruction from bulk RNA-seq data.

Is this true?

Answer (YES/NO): NO